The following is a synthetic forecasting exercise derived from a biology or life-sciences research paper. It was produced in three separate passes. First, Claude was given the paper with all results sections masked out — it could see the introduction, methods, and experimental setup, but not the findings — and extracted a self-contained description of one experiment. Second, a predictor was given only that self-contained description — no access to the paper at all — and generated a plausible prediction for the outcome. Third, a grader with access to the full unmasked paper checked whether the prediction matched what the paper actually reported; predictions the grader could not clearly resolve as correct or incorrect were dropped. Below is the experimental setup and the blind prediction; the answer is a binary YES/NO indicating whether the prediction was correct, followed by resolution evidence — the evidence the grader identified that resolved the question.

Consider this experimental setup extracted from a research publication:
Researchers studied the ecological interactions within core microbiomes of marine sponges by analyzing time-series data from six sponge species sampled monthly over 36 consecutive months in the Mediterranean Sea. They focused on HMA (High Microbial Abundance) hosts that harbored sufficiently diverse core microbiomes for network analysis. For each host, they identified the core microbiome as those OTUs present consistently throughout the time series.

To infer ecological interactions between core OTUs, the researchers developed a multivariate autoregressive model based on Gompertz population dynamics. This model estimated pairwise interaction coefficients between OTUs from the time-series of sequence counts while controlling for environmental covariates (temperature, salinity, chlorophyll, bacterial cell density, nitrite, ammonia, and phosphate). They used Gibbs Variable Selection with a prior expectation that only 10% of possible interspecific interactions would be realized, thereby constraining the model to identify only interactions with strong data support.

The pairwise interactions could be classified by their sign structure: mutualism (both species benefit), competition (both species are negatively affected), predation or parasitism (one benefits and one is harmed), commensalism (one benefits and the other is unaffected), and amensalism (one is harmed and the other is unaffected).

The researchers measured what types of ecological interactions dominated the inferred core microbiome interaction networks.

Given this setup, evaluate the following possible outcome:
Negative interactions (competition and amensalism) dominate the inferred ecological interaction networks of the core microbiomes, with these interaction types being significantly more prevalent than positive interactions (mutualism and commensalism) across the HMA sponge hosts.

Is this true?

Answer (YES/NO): NO